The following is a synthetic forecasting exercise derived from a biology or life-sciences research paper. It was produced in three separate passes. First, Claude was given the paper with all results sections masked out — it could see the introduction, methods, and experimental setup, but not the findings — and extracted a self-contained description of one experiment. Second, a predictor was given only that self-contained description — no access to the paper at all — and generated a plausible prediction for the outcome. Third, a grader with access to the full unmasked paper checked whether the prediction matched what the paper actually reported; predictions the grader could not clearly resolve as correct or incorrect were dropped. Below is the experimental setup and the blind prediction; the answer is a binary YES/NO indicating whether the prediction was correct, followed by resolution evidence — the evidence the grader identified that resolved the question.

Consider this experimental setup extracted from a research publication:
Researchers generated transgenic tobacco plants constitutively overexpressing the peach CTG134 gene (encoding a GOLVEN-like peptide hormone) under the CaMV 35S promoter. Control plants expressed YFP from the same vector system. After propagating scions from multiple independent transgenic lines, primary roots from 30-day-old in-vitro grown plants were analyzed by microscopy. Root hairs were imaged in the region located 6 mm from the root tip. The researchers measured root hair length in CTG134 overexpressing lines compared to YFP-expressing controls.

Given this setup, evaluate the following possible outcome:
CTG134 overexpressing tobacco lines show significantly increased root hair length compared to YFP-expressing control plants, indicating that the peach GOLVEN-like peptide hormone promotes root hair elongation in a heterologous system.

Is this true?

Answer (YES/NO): YES